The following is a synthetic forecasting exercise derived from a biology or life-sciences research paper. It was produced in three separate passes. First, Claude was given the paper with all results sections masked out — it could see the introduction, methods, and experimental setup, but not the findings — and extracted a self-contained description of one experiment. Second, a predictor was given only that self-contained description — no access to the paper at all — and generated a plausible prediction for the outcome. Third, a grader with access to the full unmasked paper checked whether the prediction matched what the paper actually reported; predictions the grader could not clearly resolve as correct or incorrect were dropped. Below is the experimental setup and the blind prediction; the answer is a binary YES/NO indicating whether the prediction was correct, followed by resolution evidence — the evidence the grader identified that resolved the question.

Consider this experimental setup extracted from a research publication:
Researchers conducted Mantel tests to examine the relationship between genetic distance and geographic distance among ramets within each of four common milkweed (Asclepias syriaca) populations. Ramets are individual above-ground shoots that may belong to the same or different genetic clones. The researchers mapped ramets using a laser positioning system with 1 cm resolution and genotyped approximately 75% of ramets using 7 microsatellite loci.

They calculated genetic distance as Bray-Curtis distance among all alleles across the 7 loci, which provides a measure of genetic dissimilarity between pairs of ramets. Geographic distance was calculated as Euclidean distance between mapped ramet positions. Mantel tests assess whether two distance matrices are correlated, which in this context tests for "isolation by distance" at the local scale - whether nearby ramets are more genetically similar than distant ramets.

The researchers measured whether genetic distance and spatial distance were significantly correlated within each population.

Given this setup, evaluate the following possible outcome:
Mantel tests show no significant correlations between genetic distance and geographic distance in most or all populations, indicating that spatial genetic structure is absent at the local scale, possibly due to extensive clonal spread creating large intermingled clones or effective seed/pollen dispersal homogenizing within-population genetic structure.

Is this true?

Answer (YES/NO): NO